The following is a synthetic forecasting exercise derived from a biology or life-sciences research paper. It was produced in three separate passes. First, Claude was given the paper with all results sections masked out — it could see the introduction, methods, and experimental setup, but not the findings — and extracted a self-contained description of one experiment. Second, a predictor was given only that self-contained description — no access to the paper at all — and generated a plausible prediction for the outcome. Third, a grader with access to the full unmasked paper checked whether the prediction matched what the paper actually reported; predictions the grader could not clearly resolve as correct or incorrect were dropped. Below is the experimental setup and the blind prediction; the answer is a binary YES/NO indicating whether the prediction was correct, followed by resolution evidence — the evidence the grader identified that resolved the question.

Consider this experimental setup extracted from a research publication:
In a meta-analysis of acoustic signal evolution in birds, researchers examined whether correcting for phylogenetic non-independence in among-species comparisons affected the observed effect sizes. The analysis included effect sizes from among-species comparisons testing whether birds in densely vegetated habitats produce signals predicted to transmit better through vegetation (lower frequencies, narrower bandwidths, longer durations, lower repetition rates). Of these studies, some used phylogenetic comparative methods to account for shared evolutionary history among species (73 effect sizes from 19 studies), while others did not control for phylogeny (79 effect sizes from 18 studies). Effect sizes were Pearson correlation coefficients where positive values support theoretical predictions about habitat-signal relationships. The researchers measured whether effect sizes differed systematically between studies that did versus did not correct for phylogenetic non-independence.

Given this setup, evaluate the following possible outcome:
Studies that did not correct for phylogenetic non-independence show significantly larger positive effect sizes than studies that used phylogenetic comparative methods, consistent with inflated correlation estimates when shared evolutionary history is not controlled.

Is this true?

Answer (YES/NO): YES